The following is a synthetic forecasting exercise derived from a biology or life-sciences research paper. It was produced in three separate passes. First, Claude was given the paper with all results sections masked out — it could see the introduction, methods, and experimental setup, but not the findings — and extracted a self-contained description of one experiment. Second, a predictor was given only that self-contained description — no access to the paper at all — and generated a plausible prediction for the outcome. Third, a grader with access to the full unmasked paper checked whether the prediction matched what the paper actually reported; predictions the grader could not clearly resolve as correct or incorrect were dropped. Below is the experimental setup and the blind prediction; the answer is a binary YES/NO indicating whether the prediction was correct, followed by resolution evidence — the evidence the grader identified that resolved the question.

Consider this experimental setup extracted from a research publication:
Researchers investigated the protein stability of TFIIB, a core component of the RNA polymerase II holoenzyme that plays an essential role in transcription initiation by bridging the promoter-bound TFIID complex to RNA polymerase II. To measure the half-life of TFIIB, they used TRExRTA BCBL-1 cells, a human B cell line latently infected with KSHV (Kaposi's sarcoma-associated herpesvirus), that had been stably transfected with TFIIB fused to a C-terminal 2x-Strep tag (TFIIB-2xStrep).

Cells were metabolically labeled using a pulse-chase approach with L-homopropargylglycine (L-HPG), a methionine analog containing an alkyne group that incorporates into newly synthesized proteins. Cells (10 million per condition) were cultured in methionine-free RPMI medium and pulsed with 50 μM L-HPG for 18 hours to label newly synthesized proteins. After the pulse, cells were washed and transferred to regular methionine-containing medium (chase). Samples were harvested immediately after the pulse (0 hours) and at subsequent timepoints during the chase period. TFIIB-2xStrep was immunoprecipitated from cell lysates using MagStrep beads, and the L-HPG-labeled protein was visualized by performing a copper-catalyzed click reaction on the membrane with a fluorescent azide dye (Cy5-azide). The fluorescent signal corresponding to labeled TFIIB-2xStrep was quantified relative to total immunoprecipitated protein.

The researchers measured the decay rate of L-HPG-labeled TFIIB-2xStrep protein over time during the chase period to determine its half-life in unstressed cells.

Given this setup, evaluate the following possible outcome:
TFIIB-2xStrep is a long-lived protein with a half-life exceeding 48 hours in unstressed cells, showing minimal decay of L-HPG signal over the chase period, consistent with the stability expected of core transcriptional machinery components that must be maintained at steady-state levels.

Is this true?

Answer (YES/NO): NO